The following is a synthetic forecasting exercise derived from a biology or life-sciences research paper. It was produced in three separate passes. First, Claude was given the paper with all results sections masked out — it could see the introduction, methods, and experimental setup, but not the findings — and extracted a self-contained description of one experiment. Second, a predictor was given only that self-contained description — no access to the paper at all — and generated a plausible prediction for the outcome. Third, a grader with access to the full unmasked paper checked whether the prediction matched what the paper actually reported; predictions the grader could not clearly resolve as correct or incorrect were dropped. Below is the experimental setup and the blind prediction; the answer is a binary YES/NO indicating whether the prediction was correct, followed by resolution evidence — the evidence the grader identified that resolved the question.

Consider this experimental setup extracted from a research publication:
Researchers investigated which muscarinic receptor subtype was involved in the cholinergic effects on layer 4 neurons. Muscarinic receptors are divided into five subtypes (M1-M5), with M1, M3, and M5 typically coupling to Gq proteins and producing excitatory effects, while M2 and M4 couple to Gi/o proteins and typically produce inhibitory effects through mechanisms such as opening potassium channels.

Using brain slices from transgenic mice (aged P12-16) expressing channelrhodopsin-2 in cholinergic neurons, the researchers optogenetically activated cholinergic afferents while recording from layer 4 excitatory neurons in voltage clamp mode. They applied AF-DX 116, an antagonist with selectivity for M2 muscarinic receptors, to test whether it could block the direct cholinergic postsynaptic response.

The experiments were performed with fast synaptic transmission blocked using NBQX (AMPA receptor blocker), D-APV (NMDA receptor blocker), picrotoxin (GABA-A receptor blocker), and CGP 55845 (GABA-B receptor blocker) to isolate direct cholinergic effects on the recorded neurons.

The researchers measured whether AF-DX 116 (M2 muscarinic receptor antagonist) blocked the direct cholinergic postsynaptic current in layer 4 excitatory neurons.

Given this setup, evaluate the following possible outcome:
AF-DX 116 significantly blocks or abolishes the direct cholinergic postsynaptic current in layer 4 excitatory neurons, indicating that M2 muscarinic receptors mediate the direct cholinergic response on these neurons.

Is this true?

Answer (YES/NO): NO